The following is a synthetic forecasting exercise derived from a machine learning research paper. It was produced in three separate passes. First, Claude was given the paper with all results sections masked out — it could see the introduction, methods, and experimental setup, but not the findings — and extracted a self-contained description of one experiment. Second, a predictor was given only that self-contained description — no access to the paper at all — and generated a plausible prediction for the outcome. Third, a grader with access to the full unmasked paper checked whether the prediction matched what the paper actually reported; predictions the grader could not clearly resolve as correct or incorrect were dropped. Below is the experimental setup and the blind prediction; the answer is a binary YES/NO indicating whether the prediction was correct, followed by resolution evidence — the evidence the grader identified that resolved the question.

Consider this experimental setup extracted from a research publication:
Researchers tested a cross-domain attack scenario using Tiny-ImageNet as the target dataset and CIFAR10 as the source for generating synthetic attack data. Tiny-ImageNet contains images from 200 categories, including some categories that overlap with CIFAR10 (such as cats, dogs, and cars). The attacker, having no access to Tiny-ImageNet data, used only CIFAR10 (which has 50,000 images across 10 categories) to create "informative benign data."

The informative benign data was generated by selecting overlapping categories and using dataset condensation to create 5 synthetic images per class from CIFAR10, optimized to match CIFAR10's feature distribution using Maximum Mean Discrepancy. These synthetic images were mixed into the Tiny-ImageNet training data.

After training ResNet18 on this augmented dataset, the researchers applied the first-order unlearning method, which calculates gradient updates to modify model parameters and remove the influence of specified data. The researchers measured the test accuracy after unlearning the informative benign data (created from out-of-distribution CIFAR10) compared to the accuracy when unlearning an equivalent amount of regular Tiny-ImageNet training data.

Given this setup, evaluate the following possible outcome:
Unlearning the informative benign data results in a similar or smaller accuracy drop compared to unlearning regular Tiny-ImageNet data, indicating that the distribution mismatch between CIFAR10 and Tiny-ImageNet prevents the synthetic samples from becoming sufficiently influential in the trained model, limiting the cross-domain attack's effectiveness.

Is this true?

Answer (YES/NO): NO